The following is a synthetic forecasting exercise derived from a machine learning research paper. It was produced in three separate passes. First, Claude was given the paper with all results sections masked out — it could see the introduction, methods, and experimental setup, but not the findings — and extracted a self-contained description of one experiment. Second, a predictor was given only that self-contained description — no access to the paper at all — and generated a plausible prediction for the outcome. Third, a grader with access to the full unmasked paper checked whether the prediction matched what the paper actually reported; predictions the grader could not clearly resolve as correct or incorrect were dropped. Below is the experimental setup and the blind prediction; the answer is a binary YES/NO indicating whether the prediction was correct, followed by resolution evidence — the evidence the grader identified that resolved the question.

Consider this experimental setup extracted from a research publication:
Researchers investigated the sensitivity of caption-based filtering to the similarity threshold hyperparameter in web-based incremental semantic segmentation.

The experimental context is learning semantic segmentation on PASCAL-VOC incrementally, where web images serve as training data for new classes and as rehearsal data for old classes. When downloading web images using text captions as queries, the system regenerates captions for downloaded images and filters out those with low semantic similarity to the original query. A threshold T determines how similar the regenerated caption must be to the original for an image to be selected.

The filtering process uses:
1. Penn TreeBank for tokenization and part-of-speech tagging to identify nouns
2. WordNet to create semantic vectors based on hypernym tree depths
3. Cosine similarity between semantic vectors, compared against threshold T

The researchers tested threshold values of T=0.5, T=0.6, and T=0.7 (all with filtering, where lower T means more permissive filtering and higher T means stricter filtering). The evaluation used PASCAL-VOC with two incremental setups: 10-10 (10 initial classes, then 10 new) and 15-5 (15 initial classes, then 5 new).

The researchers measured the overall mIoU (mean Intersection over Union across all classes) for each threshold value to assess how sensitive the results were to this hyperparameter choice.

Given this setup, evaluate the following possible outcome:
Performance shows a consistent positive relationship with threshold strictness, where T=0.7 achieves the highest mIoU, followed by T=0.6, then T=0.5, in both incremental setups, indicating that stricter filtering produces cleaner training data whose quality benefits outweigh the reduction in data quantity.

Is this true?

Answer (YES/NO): NO